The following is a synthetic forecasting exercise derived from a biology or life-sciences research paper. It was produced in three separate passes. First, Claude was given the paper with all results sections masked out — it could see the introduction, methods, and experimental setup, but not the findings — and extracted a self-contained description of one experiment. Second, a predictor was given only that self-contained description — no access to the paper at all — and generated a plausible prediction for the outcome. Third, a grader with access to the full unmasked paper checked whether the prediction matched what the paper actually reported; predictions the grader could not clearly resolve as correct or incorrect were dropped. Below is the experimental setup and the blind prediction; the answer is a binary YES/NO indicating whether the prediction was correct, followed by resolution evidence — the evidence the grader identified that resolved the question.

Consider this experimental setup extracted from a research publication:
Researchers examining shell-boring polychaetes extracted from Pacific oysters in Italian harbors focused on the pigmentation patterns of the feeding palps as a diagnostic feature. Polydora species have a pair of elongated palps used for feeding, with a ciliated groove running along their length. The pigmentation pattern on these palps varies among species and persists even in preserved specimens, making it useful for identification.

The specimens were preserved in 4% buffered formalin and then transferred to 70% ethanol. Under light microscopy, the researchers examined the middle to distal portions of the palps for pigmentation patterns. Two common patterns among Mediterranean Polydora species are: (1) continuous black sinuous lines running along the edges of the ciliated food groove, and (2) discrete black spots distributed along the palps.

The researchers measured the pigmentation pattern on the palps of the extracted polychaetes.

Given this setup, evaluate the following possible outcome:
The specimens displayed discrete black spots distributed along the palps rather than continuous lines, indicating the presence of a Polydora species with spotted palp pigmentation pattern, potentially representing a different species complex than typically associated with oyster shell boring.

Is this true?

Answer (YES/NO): NO